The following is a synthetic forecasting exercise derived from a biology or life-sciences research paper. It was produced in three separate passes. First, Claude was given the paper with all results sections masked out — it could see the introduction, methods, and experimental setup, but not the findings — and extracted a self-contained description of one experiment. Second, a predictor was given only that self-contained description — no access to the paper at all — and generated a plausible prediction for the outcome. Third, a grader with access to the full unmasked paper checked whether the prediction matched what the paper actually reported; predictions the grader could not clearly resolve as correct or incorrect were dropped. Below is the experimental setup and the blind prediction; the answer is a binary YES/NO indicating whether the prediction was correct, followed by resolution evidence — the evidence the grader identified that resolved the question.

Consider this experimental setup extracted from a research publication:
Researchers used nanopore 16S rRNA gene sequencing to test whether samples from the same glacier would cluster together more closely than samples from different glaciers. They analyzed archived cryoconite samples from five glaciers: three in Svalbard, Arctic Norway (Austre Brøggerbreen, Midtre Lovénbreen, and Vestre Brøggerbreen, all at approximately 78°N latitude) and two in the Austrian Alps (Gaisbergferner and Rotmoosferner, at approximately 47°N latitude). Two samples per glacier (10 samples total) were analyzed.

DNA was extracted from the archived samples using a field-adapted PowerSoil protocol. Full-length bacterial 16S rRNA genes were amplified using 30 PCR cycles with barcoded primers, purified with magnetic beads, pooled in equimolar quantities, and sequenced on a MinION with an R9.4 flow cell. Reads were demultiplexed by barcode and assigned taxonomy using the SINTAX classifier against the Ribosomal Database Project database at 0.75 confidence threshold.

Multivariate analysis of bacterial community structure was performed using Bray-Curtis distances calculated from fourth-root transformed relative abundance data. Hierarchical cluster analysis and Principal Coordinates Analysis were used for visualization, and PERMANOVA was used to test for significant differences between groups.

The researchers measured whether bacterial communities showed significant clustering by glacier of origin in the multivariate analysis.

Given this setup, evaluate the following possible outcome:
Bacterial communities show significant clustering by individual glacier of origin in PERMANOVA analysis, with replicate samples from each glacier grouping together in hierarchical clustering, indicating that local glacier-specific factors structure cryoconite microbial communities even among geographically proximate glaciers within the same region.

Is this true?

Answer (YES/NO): NO